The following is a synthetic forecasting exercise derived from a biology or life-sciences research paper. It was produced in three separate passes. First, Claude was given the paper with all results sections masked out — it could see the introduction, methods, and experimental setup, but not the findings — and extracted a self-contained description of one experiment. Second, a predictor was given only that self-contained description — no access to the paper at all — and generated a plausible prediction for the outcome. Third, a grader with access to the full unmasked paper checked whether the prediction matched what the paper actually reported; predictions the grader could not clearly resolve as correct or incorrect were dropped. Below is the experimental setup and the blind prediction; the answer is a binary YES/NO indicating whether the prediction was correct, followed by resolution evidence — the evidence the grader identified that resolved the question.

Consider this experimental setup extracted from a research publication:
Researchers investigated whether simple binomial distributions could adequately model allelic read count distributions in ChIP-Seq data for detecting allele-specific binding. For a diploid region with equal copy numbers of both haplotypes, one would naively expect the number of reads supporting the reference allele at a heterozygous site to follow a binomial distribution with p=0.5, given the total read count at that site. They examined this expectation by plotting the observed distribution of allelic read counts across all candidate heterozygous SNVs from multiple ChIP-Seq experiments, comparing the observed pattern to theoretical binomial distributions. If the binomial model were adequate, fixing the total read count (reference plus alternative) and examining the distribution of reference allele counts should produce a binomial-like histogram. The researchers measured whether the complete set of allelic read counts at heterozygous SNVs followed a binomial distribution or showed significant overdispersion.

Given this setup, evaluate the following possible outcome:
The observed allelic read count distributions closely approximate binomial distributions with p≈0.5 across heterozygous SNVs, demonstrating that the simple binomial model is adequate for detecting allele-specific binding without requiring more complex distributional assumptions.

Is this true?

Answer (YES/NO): NO